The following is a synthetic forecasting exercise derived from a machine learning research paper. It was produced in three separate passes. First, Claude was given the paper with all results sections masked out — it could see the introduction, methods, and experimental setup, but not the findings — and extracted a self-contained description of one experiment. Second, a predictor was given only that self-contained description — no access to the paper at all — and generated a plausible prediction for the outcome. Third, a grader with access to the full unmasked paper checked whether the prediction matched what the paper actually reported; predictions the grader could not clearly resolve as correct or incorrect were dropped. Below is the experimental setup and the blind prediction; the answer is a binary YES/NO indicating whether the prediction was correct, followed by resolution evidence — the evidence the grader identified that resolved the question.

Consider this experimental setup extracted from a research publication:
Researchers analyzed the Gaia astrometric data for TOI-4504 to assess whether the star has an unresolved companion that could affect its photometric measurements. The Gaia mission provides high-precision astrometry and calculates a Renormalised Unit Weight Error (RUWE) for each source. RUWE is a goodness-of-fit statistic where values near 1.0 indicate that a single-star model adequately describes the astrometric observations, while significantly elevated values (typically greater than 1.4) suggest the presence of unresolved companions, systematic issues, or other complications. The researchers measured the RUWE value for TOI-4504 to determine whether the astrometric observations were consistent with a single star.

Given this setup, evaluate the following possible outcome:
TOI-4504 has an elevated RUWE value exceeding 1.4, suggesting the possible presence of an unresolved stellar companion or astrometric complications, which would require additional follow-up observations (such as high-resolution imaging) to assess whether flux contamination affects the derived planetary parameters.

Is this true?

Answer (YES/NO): NO